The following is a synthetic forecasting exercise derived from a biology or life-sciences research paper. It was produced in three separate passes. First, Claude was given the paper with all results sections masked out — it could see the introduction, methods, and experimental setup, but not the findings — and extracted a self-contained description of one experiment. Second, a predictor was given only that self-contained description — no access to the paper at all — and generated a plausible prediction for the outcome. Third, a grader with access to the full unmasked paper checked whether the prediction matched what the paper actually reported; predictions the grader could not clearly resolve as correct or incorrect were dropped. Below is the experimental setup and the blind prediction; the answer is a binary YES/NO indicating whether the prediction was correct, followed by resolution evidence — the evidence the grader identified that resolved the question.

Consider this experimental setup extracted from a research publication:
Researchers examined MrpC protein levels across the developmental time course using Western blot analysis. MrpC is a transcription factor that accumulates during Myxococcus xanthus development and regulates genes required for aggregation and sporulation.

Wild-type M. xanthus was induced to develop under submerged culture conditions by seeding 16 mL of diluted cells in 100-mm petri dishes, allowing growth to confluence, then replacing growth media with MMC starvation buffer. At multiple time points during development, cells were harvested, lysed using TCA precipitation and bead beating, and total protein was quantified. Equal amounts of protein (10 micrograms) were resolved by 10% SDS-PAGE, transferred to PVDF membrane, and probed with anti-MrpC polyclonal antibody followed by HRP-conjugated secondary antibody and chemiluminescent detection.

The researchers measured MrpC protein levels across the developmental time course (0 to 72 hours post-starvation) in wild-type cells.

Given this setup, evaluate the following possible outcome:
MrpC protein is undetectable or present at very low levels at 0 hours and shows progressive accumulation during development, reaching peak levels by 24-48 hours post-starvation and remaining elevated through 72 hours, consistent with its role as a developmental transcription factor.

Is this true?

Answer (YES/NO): NO